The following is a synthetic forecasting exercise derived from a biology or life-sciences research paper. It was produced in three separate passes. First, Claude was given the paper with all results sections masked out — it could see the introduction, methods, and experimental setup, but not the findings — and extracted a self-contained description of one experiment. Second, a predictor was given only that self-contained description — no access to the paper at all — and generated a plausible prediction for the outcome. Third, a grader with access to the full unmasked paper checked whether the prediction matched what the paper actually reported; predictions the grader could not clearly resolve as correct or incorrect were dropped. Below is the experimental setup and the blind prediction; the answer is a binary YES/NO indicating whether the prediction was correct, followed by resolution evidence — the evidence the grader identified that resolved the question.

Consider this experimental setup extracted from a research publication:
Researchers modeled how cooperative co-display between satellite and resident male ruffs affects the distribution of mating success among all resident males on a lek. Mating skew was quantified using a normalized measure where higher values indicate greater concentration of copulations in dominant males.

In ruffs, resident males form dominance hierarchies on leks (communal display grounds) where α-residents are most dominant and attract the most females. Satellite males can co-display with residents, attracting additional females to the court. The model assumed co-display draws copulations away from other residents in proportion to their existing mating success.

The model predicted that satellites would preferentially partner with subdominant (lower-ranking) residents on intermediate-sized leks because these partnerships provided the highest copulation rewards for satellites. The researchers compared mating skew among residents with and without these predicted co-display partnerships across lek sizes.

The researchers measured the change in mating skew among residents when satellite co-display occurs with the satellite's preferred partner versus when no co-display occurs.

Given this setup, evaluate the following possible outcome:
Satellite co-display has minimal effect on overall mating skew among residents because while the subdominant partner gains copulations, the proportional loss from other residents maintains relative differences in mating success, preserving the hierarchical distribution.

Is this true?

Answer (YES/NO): NO